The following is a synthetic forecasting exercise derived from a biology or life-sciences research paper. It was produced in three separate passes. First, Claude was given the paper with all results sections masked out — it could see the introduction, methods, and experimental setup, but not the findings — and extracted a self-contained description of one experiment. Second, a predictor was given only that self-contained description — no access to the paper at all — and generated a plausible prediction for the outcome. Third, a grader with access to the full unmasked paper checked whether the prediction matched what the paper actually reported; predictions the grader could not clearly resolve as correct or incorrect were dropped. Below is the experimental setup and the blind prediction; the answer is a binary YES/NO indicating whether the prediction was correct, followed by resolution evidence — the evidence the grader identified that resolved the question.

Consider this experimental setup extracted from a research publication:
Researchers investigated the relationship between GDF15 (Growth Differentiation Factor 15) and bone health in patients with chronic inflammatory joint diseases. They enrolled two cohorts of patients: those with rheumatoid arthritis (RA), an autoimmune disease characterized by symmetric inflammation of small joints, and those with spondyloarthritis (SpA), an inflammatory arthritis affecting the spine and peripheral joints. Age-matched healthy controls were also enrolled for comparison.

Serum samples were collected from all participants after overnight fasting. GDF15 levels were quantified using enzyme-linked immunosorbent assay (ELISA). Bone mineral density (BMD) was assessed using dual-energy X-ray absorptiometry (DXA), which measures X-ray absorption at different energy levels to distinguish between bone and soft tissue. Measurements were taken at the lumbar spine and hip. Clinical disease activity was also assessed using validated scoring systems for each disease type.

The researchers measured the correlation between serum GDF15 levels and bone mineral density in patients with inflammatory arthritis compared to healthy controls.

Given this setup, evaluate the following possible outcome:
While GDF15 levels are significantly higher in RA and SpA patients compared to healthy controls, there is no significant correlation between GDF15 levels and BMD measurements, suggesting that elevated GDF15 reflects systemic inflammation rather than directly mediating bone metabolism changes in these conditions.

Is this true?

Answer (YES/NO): NO